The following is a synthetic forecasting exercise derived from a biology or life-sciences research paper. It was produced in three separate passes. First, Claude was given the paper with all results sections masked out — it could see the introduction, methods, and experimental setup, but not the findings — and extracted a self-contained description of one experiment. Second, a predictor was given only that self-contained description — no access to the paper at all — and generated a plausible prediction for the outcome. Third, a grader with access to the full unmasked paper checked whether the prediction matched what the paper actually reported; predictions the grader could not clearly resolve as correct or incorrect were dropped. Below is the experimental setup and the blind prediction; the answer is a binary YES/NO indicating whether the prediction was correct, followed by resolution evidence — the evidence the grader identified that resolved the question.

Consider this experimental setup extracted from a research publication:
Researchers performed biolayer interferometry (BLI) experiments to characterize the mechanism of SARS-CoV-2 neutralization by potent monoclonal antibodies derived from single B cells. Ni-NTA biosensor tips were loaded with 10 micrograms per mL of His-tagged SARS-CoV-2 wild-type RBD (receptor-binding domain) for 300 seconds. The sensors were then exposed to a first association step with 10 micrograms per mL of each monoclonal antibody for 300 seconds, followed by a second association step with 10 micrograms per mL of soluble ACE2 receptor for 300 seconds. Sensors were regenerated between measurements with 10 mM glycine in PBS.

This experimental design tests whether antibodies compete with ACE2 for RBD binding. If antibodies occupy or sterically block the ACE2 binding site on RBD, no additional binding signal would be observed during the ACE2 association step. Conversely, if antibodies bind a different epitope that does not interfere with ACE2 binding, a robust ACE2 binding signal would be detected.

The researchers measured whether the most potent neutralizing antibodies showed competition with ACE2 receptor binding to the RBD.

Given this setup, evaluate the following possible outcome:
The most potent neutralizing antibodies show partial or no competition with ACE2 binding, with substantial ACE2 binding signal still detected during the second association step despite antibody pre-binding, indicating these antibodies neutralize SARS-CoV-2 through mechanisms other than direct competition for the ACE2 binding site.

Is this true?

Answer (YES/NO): NO